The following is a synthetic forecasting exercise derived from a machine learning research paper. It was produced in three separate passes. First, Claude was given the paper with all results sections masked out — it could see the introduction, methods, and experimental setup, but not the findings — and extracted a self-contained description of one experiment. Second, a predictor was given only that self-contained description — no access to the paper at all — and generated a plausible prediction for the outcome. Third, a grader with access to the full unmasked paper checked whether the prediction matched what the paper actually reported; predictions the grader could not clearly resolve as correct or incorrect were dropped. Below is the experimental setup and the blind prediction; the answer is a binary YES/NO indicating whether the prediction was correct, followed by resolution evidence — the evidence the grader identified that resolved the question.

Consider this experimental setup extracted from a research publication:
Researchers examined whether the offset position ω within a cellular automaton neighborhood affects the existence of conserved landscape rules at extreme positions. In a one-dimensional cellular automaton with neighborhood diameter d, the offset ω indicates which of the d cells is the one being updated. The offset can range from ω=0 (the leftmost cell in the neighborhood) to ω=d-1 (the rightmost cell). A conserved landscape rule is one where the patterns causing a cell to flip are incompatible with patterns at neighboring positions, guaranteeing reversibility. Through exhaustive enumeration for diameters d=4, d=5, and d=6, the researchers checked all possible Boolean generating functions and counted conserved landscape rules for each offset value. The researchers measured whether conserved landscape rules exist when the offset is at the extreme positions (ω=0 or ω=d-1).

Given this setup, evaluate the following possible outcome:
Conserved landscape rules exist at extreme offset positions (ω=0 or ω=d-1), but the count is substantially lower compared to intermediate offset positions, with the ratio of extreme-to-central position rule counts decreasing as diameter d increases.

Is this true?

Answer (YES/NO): NO